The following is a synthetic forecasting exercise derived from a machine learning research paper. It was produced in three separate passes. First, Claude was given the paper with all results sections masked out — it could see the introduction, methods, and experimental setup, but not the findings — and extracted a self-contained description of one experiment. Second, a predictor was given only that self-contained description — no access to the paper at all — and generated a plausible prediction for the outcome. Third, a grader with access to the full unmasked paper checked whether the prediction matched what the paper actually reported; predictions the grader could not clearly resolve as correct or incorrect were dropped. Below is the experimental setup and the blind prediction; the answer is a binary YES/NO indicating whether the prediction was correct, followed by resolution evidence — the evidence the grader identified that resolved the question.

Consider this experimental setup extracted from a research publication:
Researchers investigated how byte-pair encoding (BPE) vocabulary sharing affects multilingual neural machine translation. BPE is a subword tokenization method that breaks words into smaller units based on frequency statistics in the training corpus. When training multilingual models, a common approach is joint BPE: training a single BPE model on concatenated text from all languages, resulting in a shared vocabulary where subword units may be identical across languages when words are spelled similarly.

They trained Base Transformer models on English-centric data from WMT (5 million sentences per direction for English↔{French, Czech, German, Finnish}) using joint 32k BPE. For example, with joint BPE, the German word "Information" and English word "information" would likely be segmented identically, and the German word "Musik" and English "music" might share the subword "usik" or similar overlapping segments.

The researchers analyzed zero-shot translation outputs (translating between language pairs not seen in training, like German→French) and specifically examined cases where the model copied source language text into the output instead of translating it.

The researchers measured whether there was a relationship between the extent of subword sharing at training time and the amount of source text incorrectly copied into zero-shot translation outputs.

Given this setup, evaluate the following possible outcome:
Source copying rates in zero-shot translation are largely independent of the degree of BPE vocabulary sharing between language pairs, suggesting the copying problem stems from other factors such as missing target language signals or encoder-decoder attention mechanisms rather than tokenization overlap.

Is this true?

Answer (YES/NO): NO